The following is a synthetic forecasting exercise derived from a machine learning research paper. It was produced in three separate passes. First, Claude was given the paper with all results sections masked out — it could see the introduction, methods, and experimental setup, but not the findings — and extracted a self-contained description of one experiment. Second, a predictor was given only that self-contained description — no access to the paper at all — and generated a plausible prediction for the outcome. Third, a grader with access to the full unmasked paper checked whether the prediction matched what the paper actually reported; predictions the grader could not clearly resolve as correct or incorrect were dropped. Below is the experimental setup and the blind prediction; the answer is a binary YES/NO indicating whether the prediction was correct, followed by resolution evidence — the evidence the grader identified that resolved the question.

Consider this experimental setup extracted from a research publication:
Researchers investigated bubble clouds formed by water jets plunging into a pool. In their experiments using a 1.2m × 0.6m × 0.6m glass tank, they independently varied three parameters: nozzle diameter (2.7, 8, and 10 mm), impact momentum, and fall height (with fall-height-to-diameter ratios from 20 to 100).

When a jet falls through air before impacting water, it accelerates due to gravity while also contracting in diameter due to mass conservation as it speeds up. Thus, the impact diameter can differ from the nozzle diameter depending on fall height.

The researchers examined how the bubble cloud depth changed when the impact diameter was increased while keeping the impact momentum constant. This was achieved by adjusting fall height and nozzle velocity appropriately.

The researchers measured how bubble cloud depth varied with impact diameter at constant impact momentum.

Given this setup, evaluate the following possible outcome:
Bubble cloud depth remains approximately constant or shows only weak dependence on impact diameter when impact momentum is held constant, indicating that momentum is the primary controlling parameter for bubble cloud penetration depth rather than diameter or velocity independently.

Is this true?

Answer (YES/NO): NO